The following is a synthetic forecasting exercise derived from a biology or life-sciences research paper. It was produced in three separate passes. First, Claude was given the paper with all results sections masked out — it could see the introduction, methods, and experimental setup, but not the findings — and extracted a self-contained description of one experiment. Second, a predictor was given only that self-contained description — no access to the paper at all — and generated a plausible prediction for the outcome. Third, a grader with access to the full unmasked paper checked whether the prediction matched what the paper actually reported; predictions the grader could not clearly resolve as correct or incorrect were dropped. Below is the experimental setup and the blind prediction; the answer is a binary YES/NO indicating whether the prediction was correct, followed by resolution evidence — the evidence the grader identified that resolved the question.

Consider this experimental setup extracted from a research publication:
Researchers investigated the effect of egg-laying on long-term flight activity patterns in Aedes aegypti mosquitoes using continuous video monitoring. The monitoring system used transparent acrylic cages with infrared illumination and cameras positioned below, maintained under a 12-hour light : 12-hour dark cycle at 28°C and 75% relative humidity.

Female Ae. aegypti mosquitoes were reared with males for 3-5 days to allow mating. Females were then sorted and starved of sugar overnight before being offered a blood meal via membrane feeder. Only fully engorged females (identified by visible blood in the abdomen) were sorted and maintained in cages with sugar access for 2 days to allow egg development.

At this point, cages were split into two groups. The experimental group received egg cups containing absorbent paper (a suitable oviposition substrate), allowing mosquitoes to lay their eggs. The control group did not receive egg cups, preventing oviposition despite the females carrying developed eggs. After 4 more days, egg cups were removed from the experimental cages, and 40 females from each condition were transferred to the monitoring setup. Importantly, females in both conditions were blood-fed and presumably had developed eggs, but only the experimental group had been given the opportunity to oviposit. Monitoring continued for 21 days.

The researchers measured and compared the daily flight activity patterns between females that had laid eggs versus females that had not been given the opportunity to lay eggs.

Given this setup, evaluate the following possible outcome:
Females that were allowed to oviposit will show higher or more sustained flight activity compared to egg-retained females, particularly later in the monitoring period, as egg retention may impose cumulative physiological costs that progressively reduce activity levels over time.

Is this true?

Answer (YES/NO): NO